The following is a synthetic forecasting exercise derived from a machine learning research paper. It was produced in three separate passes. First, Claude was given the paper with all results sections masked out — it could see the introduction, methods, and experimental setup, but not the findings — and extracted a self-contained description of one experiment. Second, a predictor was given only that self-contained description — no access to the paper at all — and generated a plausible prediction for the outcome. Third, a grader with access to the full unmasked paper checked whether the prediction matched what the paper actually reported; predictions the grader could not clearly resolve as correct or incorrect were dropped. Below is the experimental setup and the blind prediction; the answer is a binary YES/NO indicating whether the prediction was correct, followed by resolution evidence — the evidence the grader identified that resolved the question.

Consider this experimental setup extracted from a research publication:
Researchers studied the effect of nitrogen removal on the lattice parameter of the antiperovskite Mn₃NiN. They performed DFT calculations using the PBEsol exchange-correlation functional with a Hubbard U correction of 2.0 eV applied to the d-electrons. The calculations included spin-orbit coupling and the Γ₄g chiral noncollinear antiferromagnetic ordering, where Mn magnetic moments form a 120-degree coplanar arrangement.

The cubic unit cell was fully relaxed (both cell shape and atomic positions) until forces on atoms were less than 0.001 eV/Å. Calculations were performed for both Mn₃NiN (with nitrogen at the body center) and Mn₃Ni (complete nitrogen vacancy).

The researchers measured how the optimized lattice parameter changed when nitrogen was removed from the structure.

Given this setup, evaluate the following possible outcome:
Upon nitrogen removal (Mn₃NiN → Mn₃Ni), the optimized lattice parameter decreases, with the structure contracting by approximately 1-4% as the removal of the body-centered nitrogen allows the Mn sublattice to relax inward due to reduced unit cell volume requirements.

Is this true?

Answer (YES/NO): NO